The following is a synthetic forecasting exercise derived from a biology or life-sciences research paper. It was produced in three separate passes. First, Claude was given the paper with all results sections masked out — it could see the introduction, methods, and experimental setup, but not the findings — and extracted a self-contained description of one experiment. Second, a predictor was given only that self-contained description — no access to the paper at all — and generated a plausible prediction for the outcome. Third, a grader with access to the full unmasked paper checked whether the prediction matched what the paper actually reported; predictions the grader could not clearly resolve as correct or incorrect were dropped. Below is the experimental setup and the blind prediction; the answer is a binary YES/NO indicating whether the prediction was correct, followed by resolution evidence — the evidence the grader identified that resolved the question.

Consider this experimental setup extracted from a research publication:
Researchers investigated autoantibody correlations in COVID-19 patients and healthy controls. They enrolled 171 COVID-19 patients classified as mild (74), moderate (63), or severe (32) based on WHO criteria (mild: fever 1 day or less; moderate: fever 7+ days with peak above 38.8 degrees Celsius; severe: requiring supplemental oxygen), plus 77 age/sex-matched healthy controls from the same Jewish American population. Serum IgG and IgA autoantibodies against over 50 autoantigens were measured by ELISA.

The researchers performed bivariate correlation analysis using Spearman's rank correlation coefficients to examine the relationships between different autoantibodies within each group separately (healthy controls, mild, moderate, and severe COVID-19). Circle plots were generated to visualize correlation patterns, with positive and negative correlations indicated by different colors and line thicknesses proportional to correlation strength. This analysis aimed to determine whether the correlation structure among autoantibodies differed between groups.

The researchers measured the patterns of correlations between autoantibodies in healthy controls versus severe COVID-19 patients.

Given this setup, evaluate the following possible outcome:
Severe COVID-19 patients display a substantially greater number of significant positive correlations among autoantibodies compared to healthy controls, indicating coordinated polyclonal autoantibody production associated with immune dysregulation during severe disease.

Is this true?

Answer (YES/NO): YES